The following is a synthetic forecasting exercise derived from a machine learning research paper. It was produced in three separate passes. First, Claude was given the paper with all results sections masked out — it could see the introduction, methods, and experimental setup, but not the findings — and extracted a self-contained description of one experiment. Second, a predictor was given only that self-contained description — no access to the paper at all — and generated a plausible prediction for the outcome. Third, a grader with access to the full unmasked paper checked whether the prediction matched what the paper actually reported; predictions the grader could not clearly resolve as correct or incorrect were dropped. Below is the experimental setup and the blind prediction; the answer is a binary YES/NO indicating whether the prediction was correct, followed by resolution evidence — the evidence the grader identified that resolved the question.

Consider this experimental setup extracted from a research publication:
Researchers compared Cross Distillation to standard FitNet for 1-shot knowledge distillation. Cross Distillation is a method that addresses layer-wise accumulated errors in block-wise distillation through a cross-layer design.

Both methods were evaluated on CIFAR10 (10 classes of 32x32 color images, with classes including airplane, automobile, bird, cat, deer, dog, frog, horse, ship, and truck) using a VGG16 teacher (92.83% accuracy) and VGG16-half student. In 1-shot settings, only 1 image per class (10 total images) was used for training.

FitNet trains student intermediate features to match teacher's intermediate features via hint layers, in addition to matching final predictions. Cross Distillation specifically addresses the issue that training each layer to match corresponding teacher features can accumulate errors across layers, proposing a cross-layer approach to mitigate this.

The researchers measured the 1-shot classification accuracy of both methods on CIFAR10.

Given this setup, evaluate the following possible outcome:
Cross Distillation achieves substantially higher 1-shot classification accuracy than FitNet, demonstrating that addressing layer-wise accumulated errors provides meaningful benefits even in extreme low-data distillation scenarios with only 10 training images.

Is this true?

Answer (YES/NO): NO